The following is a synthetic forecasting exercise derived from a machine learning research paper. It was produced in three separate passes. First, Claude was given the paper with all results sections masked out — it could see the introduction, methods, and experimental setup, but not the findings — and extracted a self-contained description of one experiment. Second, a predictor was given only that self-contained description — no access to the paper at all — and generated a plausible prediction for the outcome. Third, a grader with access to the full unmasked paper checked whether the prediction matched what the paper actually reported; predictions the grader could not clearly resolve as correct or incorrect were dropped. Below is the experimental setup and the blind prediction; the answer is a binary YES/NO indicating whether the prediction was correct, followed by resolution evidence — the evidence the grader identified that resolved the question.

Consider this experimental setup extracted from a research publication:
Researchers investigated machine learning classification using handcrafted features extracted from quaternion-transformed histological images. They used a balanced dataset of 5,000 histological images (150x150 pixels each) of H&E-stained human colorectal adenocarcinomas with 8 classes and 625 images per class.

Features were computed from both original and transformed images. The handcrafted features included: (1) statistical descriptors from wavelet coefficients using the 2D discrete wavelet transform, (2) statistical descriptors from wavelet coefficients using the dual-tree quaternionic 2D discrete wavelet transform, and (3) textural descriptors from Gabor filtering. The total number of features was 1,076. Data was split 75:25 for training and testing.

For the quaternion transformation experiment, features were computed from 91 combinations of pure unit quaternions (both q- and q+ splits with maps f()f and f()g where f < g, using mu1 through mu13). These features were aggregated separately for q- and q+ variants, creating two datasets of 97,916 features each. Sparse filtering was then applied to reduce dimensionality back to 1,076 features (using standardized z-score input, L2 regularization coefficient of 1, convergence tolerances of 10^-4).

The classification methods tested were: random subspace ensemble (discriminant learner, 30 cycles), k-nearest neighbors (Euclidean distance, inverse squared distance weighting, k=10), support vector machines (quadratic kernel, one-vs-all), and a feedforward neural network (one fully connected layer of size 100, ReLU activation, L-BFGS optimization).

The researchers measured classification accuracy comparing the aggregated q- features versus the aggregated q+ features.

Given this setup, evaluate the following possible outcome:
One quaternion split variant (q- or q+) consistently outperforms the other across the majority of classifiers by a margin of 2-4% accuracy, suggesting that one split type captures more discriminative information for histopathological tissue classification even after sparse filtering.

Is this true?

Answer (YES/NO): NO